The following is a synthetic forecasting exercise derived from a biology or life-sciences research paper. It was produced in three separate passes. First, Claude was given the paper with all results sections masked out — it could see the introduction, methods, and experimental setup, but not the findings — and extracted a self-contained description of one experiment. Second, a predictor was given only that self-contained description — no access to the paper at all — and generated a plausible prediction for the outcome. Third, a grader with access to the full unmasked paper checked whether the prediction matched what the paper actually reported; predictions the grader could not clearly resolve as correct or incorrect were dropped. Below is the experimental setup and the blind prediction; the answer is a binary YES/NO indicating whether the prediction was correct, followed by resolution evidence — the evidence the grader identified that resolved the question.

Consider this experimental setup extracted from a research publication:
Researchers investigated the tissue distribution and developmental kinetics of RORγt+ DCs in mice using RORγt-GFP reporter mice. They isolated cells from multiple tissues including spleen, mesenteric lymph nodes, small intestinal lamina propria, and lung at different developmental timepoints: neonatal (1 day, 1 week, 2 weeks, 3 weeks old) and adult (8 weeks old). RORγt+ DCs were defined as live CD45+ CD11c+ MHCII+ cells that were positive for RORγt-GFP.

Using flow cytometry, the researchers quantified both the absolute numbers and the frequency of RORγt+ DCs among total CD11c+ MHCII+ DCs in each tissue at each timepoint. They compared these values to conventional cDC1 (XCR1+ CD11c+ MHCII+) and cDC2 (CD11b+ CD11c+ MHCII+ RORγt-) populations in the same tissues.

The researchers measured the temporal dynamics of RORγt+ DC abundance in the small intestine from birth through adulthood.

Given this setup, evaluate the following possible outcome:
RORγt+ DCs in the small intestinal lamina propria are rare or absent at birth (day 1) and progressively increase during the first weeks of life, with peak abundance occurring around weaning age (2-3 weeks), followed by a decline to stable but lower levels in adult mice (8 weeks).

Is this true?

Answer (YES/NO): NO